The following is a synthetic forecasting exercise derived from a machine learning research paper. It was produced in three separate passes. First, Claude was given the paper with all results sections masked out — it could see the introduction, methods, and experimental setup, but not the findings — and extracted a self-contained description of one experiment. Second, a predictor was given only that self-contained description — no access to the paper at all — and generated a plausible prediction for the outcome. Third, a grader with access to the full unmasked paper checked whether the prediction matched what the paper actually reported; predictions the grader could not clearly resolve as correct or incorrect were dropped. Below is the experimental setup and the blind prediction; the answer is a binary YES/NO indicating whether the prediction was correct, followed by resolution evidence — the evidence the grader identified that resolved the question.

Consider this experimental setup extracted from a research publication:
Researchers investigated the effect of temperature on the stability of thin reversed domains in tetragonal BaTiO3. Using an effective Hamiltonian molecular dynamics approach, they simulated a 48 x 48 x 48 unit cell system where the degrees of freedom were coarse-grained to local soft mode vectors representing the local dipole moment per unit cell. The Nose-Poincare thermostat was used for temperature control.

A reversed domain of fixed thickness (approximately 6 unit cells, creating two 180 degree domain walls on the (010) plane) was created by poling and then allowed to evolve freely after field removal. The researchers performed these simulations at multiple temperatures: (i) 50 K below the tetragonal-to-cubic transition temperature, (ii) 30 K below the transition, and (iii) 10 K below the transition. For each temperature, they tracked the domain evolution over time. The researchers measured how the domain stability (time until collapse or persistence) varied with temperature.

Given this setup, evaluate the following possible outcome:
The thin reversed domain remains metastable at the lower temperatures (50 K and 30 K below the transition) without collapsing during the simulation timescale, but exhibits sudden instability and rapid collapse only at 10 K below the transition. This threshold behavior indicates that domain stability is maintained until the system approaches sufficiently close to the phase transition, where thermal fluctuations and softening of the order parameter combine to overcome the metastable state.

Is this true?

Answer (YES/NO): NO